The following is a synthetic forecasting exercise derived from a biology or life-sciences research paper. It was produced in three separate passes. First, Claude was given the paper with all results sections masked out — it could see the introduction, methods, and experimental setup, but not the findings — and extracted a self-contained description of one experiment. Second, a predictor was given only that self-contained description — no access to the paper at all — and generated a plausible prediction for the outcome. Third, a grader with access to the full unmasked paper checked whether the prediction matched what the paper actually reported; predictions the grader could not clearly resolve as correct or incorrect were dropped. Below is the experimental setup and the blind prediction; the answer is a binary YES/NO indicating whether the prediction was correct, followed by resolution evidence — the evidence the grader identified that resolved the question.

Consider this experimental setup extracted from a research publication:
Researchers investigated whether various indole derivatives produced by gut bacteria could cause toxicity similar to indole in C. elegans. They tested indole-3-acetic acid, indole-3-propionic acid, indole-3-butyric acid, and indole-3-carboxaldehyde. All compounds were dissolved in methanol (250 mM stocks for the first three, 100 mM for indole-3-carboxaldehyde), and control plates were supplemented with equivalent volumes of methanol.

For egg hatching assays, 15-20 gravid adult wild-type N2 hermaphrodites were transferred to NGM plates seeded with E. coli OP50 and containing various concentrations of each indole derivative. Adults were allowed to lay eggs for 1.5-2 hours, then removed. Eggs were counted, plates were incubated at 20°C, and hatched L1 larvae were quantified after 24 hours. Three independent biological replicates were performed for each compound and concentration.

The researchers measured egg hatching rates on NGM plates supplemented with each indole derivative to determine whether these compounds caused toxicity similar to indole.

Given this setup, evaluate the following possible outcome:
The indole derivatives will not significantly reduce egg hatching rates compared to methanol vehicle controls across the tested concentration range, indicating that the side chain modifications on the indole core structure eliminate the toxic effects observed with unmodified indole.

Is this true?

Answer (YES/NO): NO